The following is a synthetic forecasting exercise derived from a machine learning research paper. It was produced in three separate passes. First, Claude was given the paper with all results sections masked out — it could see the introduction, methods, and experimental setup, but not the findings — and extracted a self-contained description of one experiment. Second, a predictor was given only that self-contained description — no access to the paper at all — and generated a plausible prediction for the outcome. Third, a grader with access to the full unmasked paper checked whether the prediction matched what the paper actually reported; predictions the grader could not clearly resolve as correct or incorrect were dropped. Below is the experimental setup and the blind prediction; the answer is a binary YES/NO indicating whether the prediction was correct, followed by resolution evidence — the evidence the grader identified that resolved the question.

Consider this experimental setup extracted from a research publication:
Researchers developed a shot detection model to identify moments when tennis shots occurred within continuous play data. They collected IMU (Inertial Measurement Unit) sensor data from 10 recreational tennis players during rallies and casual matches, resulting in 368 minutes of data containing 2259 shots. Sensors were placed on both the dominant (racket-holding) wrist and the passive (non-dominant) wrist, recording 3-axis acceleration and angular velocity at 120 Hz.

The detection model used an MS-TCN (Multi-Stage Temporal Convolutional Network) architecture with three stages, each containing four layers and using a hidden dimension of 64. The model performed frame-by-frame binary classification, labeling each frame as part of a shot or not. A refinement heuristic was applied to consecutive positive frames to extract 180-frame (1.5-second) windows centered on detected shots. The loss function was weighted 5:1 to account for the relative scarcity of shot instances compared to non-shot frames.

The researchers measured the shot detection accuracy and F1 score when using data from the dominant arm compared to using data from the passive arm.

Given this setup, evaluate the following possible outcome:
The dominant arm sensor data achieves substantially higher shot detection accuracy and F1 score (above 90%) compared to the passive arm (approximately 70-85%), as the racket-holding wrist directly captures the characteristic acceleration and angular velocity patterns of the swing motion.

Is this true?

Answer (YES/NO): NO